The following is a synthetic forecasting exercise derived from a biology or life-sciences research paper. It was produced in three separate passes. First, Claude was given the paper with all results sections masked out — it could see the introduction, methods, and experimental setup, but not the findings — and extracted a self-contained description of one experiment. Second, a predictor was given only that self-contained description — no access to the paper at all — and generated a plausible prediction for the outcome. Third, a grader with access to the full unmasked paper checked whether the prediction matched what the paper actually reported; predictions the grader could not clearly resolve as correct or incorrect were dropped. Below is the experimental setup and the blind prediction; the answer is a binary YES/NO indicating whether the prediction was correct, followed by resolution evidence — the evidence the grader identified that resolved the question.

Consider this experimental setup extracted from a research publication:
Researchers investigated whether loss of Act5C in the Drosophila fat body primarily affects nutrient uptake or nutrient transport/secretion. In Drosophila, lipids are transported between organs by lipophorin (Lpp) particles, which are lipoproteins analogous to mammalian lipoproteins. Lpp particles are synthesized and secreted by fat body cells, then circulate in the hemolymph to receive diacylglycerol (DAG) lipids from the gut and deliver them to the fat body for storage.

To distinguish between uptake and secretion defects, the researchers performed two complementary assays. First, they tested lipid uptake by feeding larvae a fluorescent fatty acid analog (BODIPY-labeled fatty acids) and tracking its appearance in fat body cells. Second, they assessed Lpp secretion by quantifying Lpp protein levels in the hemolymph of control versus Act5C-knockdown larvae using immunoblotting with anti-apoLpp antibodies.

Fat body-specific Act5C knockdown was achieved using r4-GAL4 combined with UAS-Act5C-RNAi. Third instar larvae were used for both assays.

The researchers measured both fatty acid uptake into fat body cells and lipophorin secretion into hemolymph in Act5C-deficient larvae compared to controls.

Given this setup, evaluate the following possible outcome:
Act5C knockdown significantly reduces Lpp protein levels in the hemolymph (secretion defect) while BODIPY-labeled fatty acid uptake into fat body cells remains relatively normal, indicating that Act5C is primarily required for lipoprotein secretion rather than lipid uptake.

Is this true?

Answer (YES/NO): NO